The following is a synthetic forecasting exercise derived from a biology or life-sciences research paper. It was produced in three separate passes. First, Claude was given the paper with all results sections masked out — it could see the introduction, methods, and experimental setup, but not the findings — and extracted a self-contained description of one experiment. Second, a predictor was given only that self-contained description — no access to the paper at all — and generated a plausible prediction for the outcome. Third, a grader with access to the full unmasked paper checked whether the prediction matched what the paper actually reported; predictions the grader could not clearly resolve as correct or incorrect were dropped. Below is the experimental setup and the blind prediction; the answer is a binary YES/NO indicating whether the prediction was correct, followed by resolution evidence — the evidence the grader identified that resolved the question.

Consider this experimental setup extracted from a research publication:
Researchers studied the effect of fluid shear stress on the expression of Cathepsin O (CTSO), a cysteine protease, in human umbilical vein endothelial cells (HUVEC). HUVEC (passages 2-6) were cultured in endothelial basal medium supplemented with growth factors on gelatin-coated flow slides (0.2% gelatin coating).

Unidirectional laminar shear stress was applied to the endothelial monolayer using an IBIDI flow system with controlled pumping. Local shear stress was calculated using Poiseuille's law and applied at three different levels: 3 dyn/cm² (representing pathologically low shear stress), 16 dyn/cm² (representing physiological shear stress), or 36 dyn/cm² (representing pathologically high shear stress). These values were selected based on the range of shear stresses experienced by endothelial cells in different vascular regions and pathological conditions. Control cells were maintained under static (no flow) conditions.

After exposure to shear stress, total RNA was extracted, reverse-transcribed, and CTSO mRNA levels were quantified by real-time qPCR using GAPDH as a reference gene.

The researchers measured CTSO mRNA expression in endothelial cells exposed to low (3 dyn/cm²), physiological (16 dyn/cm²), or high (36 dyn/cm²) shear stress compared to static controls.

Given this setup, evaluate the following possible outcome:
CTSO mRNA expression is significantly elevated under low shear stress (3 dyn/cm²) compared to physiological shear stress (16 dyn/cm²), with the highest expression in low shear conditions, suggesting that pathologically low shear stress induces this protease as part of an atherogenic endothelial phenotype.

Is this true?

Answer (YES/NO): NO